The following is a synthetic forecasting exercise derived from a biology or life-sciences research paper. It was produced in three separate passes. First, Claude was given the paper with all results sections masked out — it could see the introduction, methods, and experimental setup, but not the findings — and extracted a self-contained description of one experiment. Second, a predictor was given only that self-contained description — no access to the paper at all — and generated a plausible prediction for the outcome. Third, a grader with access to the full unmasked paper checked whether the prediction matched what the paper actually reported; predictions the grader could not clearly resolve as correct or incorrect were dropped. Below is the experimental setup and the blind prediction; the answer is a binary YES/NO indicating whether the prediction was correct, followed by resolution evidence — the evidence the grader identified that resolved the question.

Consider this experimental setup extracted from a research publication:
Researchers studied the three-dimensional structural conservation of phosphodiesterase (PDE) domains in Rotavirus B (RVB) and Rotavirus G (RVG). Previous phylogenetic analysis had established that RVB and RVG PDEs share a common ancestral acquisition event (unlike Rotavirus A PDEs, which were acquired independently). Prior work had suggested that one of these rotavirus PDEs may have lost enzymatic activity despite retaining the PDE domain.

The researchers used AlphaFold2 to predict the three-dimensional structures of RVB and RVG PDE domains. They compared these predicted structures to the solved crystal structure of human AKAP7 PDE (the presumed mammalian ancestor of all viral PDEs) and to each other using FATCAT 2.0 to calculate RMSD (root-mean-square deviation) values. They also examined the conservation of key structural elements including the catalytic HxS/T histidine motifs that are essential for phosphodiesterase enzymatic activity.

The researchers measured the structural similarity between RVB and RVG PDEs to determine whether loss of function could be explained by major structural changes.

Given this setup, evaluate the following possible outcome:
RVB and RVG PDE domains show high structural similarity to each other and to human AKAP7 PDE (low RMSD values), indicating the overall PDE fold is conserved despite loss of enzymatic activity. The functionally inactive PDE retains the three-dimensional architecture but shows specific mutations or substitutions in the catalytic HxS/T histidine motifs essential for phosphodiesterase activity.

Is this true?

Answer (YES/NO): YES